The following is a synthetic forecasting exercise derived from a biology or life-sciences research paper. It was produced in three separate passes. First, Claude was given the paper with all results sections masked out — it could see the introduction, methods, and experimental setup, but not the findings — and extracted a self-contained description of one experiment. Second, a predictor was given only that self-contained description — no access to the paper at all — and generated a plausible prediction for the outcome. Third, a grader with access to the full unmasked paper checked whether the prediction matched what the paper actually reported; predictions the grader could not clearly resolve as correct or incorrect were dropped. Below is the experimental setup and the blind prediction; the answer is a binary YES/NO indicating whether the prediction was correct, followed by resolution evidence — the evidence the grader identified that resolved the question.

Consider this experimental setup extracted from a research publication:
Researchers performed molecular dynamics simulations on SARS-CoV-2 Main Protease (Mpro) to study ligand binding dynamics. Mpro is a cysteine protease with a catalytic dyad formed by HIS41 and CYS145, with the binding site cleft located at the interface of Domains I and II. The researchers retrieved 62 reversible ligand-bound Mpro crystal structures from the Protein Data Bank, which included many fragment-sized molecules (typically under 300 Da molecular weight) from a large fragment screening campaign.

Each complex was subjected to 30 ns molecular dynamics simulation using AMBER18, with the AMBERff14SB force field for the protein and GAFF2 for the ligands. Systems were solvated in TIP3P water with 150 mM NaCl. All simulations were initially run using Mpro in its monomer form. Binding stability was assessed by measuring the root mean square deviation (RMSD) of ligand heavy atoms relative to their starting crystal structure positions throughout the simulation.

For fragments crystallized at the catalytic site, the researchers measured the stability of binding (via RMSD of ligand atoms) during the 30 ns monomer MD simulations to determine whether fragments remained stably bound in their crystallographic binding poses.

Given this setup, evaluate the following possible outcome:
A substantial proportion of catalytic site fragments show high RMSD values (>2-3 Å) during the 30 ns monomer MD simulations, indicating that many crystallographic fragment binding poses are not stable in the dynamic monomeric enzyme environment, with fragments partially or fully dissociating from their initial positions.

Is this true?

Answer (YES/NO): NO